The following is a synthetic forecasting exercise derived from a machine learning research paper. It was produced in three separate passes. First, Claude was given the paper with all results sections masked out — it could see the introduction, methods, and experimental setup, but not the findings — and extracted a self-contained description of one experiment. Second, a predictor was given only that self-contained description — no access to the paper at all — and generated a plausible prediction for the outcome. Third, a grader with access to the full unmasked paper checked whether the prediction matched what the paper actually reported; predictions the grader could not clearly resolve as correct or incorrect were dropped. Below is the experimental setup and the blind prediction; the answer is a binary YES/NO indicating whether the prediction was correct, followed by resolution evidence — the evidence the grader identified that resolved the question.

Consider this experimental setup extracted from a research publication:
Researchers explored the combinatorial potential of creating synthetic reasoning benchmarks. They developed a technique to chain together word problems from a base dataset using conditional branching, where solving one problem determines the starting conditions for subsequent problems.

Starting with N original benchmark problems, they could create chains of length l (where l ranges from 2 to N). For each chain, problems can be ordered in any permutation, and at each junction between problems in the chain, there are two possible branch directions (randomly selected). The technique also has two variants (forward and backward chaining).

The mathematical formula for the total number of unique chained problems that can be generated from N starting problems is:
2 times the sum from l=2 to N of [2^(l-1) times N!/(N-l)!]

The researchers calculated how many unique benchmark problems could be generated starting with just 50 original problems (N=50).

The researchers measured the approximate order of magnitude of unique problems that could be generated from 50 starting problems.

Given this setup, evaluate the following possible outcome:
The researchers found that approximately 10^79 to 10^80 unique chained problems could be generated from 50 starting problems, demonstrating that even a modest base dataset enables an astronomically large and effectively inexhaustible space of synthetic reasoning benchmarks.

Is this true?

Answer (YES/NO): YES